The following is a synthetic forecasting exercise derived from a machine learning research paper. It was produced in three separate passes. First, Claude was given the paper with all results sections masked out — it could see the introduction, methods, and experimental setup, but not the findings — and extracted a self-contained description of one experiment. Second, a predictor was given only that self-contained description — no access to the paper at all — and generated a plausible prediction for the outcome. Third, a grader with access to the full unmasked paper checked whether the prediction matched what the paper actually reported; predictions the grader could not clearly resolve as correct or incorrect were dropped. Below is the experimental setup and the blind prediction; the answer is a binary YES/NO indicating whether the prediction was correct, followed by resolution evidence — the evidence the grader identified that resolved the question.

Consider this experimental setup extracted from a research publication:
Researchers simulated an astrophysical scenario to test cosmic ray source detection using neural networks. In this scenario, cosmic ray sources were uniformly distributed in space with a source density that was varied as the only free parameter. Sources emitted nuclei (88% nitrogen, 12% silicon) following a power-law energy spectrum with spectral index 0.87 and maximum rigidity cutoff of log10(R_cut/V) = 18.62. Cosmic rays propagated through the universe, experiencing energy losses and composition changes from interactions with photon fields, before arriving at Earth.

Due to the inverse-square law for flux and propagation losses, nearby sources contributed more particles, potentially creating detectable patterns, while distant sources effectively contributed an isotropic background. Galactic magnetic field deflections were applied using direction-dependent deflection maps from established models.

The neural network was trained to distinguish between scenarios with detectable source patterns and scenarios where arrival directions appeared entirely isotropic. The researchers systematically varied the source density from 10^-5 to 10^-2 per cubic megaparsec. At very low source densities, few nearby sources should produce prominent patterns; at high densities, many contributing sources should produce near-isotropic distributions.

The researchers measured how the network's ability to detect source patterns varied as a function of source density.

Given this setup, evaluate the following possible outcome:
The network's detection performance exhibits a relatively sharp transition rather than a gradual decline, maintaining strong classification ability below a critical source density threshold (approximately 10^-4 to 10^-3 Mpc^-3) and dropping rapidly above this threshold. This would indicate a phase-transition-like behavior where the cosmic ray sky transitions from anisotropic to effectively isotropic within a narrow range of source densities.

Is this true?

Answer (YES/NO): NO